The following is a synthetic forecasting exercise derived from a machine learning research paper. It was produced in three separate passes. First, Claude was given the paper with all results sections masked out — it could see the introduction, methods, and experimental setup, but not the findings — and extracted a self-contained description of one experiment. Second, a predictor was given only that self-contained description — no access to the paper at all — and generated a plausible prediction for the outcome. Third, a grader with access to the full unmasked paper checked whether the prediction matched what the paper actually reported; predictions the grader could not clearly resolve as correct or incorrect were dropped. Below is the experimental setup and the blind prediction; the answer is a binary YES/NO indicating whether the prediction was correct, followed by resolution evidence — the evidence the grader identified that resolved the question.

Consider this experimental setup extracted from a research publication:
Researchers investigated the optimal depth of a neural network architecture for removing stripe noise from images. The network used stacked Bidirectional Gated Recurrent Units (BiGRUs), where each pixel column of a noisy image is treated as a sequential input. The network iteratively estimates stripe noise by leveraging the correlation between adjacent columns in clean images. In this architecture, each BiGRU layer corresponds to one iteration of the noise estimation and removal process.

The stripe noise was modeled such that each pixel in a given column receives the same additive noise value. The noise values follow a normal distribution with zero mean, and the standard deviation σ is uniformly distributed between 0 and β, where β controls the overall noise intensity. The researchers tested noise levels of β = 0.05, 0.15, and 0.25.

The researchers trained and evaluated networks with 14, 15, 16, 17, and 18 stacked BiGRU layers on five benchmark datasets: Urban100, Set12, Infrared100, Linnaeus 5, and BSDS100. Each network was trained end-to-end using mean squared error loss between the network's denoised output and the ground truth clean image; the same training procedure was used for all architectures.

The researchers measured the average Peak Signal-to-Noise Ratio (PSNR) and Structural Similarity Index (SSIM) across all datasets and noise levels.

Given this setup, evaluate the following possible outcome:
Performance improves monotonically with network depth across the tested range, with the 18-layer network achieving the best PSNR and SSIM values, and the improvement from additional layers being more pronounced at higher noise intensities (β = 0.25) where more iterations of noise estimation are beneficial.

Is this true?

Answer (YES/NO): NO